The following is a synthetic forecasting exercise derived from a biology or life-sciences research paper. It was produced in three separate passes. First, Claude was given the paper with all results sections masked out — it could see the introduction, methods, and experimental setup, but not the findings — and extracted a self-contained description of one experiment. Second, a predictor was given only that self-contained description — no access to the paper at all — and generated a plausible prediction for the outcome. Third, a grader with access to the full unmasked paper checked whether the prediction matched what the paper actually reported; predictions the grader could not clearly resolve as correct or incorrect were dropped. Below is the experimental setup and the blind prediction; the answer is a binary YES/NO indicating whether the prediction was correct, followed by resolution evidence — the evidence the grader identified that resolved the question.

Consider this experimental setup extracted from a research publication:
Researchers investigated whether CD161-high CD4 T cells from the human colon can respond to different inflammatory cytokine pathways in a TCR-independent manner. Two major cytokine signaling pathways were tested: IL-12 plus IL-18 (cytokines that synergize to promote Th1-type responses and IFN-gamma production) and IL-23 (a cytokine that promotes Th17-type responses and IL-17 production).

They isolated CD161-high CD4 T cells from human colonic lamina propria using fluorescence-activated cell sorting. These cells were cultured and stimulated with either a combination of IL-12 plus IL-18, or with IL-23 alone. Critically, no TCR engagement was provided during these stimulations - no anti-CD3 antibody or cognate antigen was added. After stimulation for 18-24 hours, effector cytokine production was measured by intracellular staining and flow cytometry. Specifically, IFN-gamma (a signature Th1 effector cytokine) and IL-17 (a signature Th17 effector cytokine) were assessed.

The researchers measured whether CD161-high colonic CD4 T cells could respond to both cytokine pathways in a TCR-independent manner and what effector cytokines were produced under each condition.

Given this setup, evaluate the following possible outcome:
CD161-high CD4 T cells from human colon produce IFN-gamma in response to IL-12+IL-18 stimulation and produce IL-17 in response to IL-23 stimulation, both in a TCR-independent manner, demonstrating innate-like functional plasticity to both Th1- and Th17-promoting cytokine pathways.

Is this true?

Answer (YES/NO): NO